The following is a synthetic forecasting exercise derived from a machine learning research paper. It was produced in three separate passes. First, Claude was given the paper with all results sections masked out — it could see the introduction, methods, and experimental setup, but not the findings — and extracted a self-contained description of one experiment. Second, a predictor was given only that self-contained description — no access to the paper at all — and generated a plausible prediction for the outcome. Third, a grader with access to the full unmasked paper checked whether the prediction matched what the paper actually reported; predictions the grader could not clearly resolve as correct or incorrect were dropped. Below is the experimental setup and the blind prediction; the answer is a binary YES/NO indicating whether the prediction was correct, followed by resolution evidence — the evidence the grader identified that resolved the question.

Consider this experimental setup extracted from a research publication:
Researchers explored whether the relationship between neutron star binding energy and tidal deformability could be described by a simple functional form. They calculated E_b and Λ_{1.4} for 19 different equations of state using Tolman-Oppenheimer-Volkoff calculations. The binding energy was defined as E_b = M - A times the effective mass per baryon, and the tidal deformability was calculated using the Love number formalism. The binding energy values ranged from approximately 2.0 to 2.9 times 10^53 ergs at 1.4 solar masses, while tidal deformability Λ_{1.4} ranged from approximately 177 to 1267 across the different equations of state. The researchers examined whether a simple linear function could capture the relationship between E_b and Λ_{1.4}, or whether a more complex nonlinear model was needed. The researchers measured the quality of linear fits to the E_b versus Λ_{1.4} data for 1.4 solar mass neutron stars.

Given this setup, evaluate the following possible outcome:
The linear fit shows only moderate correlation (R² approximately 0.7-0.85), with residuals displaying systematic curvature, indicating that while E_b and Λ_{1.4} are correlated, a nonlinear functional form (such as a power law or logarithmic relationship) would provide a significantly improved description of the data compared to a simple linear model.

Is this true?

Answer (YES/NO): NO